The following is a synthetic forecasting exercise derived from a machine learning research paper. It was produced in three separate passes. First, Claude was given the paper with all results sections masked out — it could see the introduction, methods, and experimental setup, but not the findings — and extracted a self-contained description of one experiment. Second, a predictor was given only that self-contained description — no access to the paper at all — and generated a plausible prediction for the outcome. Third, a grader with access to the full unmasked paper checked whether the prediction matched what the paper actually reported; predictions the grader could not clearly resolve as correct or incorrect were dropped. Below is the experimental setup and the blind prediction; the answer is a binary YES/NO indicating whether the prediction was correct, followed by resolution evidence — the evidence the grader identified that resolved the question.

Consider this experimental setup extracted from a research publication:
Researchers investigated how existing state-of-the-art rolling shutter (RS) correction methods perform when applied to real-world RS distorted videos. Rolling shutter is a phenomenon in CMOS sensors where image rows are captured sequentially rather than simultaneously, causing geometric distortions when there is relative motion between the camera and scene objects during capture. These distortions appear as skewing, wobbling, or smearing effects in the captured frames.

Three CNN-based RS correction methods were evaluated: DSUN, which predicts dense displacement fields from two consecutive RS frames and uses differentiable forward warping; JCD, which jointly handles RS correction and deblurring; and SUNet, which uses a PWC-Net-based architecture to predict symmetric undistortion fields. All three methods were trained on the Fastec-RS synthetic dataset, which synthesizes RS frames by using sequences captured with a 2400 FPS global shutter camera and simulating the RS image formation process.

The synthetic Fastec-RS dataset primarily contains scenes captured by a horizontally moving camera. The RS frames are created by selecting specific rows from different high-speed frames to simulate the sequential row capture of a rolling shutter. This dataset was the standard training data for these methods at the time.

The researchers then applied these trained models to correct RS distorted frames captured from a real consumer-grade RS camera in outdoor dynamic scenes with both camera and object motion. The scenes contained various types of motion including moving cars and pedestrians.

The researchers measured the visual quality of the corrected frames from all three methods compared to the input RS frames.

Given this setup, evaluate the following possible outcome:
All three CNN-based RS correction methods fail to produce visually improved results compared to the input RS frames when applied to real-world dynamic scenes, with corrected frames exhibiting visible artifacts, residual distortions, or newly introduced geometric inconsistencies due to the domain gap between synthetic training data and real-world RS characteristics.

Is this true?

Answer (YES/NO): YES